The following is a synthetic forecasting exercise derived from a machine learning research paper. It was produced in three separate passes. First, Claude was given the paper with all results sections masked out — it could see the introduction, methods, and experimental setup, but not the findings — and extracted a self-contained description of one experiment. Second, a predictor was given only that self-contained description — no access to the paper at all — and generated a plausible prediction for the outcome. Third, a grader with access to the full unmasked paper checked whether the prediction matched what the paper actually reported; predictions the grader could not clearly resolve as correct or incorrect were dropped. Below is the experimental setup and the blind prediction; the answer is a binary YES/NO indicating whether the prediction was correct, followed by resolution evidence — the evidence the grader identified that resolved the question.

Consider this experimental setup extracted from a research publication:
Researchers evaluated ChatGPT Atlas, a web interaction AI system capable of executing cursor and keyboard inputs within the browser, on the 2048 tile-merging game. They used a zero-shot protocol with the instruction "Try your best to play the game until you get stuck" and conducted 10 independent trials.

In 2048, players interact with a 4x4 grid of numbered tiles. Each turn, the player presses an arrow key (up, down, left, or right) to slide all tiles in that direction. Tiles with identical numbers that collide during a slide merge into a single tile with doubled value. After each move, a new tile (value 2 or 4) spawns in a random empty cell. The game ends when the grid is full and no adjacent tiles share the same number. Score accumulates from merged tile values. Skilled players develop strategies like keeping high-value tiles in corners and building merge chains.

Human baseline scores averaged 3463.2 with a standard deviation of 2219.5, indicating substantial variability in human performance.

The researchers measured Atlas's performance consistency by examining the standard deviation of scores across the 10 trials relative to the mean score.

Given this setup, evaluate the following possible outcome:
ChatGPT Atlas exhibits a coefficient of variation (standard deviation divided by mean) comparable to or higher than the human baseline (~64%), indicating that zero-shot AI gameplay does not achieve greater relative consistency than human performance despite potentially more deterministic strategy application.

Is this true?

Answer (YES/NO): NO